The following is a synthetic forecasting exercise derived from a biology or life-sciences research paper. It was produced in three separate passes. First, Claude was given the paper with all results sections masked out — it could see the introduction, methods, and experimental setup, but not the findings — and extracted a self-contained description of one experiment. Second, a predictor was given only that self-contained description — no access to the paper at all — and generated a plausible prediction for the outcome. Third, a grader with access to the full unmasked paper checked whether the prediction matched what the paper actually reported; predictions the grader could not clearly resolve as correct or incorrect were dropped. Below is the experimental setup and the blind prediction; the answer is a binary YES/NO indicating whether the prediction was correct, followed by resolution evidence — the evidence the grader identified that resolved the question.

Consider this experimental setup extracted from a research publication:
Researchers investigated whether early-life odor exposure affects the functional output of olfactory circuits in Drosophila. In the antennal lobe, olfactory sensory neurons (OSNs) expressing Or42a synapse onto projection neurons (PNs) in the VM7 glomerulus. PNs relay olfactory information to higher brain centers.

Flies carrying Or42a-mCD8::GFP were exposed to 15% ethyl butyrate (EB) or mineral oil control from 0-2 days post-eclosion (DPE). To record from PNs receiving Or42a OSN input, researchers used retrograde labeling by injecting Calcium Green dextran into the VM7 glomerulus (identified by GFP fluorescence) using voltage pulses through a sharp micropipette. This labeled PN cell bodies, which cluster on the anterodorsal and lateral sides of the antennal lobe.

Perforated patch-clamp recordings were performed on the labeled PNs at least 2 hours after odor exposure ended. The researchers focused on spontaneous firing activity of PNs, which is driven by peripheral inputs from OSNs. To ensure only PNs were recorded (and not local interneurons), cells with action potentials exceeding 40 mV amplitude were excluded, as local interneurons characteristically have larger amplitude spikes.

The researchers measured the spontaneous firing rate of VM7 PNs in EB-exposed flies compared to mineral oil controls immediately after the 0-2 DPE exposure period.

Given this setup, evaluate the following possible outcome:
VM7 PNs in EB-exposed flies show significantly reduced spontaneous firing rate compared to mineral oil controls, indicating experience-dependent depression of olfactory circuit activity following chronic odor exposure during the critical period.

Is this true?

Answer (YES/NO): YES